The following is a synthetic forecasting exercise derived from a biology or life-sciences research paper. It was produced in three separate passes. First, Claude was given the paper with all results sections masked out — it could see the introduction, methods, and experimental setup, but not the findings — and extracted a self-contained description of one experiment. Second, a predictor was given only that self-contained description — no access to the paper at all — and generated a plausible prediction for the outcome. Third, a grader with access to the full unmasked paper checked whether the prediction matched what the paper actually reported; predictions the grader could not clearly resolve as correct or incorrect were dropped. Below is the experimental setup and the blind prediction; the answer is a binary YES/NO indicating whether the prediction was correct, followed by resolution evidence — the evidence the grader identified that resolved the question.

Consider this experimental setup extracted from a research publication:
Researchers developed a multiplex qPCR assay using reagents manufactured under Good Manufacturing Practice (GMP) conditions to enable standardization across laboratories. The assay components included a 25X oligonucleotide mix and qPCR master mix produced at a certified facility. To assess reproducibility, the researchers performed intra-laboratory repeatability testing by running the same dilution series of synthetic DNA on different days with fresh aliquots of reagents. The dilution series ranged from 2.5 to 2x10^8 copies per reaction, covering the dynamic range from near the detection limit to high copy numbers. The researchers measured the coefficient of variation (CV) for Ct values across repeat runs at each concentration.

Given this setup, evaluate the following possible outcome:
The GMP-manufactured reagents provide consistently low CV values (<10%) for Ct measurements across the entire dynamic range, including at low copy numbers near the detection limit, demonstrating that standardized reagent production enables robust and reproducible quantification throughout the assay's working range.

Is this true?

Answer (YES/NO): NO